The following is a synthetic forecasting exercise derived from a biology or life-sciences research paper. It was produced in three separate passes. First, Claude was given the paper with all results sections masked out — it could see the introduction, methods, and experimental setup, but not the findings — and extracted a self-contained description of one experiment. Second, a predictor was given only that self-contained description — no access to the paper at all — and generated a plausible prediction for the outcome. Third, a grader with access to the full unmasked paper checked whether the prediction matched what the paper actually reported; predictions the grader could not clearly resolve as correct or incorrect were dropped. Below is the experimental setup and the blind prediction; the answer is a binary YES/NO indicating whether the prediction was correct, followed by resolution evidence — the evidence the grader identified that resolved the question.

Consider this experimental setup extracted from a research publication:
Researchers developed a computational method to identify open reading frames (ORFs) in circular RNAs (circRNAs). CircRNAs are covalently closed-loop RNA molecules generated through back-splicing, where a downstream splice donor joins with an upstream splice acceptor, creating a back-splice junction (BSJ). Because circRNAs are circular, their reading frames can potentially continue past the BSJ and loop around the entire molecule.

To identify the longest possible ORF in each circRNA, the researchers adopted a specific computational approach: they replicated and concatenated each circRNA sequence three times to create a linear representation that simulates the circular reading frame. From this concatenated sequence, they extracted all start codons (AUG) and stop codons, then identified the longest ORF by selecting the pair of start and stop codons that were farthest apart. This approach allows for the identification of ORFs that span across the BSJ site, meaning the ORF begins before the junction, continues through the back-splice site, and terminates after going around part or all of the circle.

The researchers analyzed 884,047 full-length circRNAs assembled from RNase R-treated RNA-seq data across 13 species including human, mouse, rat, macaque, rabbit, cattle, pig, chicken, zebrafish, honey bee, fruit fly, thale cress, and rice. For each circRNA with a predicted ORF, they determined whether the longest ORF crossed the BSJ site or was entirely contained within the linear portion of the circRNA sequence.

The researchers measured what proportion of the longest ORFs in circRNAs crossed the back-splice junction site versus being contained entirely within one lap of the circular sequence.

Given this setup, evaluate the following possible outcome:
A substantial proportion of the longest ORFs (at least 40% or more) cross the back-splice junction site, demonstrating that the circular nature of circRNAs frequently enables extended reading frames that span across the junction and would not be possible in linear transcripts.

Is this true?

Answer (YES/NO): YES